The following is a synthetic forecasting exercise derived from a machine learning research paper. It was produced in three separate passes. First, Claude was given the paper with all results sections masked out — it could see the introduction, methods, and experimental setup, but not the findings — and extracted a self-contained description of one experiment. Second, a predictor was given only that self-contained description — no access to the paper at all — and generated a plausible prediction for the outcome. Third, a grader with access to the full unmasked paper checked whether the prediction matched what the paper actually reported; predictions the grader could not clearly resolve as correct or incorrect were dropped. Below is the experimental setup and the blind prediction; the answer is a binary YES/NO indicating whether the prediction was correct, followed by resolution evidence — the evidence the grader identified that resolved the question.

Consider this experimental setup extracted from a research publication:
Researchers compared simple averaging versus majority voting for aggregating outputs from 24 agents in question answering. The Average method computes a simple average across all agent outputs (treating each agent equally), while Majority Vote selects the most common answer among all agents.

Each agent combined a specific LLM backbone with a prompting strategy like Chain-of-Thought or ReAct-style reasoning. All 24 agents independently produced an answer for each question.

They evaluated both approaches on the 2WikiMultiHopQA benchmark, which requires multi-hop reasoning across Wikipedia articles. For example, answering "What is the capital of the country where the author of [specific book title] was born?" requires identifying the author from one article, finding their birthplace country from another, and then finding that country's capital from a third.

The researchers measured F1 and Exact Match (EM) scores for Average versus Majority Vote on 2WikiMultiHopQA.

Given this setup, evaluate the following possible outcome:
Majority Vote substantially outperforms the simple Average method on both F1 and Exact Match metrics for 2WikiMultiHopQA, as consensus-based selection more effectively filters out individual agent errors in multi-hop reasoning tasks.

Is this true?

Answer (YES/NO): YES